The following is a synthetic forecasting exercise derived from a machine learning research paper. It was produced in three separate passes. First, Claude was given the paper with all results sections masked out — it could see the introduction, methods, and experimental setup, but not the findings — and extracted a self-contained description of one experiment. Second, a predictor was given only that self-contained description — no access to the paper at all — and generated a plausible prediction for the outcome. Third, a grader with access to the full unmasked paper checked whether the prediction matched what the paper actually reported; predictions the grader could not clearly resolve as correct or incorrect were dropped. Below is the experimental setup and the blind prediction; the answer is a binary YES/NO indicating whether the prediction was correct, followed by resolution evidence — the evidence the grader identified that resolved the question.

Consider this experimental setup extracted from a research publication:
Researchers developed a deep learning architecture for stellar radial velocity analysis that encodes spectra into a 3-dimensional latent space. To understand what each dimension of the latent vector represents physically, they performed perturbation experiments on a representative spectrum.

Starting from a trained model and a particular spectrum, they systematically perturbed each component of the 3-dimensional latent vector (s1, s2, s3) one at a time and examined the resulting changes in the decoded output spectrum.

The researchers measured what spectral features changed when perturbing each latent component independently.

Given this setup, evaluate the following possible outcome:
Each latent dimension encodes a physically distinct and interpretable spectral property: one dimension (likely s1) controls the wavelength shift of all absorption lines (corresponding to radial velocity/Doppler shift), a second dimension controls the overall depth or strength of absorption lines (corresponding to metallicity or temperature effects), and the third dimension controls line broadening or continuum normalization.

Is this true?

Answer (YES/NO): NO